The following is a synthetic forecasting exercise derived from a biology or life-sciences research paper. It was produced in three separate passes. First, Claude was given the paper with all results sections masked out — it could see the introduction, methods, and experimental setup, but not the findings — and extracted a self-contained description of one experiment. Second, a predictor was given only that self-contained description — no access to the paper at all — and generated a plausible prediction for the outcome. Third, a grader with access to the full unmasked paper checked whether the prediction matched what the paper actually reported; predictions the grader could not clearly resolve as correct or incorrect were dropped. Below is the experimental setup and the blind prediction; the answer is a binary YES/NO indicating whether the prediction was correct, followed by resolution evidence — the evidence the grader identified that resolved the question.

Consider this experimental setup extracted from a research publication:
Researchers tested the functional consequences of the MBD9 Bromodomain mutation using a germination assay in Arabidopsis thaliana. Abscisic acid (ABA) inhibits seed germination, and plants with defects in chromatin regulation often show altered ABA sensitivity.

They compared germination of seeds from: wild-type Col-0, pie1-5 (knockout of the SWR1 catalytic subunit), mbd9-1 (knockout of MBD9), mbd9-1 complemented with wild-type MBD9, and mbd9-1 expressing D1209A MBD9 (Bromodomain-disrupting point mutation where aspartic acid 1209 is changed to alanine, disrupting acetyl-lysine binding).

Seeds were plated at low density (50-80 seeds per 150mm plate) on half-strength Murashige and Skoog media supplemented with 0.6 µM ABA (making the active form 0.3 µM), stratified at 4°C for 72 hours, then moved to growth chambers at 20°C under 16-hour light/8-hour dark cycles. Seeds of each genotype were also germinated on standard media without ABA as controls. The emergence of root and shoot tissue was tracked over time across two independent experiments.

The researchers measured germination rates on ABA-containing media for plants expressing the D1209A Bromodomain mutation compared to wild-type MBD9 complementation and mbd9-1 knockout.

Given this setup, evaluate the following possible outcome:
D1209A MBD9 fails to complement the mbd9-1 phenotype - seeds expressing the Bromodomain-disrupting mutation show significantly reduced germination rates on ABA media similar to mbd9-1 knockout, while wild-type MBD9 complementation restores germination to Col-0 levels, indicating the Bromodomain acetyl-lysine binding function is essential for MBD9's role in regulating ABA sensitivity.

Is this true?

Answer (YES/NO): NO